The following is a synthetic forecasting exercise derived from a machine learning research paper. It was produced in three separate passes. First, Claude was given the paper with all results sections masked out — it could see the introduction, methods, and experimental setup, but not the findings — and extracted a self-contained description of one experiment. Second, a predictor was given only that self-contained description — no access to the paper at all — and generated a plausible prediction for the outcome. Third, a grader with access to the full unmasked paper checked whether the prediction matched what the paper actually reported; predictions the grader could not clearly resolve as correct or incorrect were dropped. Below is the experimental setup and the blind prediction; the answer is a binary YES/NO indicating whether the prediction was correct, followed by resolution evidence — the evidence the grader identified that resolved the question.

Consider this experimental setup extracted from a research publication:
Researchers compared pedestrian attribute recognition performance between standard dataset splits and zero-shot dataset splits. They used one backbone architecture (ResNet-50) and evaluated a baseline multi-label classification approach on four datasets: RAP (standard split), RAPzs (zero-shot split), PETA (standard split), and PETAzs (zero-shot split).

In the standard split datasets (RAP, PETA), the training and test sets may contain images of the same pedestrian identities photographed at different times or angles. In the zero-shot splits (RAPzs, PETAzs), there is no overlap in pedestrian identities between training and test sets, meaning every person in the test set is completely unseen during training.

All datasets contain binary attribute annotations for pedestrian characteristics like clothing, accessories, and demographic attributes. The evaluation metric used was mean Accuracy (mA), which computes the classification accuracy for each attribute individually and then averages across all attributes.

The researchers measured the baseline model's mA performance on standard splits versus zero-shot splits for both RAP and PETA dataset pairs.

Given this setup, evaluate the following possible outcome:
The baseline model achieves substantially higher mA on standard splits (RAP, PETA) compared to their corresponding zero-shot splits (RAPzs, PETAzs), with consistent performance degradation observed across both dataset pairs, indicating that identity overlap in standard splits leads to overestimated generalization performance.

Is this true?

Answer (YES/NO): YES